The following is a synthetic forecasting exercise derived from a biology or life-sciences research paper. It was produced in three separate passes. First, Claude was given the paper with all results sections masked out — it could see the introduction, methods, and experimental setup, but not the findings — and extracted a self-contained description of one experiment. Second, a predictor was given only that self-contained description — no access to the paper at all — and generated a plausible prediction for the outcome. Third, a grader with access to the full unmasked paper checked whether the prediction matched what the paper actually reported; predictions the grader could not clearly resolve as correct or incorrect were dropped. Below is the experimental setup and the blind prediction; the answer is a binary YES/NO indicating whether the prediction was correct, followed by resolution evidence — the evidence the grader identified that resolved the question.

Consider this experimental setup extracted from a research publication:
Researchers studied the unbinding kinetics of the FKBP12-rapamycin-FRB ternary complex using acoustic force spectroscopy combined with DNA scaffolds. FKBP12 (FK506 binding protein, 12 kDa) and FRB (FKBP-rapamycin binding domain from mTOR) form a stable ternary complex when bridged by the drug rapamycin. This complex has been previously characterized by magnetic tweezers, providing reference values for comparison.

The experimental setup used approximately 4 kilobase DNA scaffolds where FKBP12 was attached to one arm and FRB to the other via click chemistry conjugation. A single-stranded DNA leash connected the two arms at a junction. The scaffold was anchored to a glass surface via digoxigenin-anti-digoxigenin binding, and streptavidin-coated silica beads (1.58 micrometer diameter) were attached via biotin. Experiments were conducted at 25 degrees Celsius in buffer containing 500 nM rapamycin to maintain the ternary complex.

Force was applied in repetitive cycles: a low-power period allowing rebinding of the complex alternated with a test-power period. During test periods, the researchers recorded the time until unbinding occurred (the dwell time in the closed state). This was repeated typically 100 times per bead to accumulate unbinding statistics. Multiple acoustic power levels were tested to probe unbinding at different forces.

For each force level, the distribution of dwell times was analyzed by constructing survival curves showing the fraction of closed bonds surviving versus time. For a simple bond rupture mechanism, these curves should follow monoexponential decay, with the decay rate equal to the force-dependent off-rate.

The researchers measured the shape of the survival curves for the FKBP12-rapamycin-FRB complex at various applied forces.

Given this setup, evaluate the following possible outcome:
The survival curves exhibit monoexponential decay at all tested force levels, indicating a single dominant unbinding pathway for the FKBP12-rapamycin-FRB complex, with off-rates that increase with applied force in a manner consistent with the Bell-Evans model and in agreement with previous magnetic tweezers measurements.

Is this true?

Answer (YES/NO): YES